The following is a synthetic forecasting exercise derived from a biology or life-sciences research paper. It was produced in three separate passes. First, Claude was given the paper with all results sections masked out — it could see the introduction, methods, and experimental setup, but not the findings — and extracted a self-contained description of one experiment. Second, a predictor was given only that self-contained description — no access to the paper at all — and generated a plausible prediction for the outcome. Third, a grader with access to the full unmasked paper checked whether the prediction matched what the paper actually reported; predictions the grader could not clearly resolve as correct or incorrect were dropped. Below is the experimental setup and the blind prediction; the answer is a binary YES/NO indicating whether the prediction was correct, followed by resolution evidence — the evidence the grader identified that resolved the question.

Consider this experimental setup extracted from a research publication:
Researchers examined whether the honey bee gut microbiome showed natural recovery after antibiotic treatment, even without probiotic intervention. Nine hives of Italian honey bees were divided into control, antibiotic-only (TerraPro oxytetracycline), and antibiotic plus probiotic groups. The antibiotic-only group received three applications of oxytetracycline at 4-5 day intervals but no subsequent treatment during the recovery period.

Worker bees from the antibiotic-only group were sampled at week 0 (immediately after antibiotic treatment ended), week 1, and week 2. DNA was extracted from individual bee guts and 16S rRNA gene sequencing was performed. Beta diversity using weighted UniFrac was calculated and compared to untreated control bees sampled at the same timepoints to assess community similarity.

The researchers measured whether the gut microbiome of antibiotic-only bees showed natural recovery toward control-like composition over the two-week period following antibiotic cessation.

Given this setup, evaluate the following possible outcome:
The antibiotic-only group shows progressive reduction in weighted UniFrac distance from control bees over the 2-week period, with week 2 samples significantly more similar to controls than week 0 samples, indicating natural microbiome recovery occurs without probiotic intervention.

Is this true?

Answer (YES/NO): NO